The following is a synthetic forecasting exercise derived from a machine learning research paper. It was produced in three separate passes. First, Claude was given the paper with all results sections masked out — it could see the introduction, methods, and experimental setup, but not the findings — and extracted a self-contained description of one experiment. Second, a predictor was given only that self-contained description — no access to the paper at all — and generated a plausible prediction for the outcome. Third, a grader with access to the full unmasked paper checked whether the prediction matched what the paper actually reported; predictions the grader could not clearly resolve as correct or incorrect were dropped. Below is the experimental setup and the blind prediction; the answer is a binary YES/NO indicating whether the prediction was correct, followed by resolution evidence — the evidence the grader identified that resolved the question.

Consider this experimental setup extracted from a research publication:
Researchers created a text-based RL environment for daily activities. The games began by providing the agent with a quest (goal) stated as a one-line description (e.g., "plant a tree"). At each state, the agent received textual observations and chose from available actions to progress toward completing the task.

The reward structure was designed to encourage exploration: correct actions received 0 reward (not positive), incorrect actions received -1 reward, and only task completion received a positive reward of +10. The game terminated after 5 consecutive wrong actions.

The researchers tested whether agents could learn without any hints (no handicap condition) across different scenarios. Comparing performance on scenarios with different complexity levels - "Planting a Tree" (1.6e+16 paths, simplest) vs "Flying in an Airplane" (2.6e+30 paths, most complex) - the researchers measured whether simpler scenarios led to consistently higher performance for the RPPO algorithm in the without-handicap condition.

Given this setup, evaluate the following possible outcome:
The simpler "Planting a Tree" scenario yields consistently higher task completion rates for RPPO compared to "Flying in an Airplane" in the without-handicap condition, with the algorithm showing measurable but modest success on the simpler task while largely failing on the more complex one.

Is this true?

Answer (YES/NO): NO